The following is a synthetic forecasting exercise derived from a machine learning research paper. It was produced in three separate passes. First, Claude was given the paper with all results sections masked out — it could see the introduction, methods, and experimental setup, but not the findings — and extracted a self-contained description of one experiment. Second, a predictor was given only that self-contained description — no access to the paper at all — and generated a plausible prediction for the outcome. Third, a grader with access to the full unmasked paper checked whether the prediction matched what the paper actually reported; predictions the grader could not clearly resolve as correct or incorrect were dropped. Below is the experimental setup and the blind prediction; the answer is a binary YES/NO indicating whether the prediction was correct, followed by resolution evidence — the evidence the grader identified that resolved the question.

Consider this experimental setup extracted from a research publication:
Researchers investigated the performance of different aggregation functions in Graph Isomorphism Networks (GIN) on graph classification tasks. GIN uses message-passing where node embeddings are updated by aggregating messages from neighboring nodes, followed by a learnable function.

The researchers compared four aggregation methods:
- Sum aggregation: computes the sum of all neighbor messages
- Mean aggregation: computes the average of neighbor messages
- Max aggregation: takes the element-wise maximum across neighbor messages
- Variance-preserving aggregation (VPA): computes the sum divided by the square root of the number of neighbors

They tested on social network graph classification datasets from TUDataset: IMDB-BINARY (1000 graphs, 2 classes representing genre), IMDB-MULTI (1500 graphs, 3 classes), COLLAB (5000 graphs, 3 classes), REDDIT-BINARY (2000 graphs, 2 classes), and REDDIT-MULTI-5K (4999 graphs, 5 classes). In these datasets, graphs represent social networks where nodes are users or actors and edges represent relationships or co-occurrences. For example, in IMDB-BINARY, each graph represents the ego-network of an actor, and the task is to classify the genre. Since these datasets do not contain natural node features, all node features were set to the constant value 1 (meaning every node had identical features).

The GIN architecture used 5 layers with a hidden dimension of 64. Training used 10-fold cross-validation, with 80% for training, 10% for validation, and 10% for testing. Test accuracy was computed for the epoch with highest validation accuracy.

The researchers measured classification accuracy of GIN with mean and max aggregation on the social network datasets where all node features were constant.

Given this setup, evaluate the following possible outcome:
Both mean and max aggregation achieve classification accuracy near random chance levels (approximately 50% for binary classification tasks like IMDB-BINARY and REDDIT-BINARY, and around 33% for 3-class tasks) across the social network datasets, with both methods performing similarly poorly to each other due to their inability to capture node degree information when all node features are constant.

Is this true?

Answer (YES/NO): NO